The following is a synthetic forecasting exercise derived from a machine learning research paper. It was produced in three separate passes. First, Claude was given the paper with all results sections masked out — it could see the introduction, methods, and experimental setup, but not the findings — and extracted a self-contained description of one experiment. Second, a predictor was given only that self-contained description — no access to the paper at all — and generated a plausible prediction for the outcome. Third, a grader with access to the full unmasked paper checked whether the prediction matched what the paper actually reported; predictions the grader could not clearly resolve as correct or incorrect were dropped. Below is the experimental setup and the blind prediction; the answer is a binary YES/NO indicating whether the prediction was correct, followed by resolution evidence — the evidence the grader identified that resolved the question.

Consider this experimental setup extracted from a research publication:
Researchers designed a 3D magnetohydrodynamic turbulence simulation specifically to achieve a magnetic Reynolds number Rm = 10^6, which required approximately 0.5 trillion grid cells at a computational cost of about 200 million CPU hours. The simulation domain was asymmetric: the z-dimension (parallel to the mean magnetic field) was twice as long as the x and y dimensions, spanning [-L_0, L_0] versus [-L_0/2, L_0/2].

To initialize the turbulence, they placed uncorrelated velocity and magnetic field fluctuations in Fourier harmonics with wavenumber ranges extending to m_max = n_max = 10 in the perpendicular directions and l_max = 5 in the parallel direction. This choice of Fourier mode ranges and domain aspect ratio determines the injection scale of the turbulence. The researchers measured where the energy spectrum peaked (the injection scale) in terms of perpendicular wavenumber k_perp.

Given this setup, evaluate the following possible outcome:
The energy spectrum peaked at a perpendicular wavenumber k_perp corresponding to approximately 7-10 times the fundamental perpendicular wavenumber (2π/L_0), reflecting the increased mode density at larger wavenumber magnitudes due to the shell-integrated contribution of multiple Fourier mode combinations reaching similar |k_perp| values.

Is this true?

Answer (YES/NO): NO